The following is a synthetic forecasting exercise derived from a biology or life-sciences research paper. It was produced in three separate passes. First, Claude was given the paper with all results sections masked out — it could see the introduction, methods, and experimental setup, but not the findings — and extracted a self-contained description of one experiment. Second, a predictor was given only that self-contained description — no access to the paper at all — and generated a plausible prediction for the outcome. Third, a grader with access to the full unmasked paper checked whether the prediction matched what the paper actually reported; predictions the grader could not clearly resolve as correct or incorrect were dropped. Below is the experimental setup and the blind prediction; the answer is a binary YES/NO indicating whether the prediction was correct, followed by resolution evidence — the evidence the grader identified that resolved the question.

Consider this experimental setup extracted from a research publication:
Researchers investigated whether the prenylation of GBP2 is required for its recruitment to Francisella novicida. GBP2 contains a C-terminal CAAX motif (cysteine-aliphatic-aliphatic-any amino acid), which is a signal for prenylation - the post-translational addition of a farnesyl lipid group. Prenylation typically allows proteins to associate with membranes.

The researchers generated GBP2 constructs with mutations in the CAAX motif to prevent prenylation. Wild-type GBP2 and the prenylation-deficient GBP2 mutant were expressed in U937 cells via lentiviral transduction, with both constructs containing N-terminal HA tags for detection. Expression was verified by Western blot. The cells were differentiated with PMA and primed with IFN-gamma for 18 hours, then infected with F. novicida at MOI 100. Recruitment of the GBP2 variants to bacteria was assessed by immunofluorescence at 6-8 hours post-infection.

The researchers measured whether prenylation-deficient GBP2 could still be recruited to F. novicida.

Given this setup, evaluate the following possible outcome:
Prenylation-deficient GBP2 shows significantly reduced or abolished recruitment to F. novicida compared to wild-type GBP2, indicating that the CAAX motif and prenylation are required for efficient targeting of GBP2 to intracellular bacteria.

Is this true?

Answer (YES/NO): YES